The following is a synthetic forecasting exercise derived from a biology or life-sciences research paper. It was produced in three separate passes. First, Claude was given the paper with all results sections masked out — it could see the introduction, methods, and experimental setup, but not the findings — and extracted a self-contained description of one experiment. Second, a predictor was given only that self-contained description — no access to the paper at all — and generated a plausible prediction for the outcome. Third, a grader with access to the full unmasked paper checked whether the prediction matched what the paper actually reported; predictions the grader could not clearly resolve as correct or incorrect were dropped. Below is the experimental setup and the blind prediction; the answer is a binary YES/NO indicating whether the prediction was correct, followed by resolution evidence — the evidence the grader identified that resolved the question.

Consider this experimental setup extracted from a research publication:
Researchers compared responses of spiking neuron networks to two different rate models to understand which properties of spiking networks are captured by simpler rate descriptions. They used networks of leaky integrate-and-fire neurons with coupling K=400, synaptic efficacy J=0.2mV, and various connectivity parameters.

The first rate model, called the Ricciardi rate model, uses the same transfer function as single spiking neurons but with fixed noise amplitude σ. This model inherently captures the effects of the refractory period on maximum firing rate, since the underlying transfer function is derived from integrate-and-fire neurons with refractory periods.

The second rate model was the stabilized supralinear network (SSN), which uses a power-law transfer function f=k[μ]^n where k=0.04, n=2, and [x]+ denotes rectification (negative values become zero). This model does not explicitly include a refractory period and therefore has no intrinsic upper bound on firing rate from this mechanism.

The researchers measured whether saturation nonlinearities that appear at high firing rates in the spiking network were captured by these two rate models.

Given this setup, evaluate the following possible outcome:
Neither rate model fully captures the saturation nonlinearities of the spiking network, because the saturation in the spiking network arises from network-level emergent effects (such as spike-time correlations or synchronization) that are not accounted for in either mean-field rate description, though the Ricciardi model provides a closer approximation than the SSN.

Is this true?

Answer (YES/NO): NO